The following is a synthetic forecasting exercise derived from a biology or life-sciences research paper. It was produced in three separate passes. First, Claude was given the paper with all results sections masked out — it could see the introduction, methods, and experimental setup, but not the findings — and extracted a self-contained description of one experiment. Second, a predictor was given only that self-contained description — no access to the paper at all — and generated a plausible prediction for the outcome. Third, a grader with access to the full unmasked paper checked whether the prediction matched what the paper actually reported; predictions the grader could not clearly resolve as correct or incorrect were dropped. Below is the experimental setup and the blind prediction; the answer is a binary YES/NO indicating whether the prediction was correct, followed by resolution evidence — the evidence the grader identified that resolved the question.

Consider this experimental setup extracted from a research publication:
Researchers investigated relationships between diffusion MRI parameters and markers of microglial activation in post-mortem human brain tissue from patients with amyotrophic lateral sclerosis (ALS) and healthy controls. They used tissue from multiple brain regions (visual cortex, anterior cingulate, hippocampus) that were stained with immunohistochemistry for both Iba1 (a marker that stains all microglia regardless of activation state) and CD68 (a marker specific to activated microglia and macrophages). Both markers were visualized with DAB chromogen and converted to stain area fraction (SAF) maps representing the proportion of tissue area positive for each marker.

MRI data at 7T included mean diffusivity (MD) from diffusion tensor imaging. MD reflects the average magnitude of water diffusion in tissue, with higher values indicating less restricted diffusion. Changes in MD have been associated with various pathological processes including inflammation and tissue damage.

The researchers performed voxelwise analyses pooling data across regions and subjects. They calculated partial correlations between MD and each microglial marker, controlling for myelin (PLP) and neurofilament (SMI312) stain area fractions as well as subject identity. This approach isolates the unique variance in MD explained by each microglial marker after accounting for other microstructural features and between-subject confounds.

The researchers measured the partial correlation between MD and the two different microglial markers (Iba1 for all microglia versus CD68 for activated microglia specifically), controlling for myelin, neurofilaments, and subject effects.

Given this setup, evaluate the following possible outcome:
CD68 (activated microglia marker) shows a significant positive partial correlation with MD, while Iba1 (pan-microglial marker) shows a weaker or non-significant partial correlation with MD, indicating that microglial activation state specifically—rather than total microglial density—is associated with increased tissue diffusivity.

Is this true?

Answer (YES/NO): NO